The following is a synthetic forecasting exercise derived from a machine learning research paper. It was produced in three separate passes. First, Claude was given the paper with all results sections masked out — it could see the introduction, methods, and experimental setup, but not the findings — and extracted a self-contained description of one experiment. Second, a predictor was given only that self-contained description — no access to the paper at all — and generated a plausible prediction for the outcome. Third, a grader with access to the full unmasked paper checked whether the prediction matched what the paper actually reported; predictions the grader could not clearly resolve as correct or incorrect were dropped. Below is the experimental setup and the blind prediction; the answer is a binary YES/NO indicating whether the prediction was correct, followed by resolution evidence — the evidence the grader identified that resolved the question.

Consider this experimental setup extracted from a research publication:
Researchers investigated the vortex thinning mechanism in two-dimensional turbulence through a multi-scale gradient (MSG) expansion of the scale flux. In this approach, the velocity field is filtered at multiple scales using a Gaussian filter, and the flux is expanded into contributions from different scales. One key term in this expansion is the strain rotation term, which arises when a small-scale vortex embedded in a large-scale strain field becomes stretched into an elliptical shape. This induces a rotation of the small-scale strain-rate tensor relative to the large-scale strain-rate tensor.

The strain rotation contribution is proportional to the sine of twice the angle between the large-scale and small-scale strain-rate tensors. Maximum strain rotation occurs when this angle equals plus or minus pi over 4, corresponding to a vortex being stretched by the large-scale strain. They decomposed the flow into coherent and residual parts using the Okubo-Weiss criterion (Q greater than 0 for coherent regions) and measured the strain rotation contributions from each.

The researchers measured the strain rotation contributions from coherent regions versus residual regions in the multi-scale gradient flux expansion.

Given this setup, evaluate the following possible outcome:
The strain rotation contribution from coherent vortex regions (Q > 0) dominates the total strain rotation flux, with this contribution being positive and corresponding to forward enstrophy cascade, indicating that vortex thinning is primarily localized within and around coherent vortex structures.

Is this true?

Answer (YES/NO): NO